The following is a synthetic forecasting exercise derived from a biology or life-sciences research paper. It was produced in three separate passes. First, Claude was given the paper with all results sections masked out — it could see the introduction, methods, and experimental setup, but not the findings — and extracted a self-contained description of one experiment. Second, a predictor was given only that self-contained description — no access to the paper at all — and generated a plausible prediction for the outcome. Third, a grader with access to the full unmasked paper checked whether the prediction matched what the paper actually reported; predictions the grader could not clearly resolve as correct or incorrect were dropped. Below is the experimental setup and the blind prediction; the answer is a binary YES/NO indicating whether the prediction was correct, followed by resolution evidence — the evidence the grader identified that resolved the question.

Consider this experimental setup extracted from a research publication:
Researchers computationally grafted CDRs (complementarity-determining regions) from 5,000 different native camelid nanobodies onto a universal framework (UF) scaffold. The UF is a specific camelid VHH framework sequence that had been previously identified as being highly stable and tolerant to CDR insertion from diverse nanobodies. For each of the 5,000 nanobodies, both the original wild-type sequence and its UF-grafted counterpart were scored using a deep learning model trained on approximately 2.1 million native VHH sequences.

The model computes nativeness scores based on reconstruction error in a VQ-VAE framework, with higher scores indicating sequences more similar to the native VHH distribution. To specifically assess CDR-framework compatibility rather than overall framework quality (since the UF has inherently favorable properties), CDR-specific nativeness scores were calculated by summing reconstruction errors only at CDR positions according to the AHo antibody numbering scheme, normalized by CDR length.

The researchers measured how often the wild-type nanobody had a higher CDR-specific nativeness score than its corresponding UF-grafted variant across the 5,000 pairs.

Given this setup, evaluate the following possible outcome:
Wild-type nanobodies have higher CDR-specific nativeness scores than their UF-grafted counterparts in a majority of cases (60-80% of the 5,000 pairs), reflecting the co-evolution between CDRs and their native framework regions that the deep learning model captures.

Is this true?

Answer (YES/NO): NO